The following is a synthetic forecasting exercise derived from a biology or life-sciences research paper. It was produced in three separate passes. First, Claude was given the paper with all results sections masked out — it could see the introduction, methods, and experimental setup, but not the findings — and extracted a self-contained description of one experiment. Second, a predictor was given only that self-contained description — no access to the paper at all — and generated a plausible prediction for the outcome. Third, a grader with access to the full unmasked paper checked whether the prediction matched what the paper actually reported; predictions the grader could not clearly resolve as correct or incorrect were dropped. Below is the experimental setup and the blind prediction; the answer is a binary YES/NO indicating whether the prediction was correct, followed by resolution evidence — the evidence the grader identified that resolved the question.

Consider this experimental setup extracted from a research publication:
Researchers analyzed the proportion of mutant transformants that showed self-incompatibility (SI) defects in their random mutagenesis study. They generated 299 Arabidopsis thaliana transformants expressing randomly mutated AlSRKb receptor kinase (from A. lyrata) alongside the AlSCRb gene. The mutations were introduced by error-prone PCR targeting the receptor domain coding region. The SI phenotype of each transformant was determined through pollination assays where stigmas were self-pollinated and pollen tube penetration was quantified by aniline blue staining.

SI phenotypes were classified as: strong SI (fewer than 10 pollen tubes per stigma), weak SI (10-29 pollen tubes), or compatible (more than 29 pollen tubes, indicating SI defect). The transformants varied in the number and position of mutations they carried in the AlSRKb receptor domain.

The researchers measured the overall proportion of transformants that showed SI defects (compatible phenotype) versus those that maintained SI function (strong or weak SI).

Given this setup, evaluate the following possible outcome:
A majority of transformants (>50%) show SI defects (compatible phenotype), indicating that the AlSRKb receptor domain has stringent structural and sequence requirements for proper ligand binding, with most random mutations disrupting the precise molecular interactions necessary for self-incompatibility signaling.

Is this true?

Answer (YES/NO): YES